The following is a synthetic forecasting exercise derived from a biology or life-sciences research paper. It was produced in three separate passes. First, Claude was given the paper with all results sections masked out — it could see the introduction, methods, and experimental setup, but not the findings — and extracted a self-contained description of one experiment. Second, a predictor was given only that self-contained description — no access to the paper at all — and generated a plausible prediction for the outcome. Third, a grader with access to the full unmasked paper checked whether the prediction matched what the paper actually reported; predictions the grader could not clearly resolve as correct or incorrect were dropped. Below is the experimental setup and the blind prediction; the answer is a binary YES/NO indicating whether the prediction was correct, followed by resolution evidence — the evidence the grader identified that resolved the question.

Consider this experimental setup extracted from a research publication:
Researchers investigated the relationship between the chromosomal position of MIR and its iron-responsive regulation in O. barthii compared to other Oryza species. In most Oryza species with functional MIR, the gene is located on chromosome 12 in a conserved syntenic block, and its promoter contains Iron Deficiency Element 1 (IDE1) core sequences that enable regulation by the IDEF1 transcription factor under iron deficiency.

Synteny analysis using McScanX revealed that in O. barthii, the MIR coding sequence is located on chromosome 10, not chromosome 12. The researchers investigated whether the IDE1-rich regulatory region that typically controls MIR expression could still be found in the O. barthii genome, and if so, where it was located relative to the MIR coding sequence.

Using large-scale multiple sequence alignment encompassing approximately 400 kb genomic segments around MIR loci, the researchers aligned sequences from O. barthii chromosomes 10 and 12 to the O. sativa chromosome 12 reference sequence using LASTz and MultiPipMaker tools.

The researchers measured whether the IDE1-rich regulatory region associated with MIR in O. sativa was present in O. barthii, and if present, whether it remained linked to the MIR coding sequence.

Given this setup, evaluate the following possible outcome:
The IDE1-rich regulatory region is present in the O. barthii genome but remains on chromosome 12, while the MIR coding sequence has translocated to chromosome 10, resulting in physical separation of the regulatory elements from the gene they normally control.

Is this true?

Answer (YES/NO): YES